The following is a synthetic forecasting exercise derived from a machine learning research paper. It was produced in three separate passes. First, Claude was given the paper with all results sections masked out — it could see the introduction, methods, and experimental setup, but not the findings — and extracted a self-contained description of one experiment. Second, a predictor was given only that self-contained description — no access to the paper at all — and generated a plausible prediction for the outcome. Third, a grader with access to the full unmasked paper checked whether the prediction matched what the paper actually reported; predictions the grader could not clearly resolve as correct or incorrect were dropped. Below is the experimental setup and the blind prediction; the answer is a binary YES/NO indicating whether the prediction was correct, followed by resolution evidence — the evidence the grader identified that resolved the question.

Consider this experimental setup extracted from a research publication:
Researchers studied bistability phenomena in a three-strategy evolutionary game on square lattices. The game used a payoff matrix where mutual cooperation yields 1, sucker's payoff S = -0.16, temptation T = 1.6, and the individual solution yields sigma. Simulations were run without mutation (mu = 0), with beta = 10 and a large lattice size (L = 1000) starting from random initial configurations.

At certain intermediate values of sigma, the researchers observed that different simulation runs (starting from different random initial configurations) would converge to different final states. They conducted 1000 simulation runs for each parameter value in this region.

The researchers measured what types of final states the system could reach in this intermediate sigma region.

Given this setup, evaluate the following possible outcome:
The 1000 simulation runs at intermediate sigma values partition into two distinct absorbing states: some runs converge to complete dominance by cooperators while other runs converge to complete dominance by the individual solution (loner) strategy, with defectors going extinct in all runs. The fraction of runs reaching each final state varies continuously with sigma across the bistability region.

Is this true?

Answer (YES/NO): YES